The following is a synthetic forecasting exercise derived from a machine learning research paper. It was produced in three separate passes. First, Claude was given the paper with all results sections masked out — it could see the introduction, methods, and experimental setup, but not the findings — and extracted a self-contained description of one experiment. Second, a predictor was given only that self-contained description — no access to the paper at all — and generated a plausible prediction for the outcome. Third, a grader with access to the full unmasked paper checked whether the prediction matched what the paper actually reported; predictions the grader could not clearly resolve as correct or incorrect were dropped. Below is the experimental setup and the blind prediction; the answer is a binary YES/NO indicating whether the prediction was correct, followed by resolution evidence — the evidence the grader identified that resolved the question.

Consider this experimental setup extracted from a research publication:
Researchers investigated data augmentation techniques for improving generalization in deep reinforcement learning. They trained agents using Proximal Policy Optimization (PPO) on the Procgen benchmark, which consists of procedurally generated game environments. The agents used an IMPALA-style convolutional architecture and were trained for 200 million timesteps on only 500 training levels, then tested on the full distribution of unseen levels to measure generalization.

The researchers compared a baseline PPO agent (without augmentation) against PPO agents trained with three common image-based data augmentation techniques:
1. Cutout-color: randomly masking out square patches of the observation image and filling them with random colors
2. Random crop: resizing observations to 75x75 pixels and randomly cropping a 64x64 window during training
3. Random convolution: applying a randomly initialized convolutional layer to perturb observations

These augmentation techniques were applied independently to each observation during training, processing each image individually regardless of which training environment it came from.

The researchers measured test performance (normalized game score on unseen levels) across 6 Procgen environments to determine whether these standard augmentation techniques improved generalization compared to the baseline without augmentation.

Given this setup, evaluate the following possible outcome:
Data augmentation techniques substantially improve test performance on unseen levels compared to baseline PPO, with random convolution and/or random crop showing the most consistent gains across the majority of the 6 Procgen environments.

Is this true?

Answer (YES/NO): NO